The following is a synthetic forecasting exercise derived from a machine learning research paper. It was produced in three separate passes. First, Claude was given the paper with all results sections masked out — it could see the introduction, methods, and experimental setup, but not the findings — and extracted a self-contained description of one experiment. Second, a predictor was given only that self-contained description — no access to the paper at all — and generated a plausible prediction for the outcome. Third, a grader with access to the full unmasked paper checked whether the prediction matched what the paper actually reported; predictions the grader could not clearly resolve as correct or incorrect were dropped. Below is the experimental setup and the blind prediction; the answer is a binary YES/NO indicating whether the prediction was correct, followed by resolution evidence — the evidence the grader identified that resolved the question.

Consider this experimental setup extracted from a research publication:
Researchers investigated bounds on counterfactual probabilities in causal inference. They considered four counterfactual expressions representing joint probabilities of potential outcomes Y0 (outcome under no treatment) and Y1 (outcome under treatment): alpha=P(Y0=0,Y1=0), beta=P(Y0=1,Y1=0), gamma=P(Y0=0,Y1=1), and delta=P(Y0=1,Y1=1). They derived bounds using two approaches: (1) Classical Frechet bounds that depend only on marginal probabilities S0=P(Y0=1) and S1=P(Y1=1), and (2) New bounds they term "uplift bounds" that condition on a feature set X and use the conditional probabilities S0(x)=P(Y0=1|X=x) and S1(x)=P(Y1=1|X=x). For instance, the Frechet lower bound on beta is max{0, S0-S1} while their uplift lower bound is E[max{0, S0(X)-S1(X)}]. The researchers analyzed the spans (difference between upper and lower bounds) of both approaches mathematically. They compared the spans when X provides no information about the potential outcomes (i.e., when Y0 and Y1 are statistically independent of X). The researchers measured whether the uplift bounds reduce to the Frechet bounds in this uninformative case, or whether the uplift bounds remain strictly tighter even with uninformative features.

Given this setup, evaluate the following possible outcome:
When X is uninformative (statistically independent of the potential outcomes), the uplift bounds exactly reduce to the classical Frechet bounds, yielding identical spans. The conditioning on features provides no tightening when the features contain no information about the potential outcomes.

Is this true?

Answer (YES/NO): YES